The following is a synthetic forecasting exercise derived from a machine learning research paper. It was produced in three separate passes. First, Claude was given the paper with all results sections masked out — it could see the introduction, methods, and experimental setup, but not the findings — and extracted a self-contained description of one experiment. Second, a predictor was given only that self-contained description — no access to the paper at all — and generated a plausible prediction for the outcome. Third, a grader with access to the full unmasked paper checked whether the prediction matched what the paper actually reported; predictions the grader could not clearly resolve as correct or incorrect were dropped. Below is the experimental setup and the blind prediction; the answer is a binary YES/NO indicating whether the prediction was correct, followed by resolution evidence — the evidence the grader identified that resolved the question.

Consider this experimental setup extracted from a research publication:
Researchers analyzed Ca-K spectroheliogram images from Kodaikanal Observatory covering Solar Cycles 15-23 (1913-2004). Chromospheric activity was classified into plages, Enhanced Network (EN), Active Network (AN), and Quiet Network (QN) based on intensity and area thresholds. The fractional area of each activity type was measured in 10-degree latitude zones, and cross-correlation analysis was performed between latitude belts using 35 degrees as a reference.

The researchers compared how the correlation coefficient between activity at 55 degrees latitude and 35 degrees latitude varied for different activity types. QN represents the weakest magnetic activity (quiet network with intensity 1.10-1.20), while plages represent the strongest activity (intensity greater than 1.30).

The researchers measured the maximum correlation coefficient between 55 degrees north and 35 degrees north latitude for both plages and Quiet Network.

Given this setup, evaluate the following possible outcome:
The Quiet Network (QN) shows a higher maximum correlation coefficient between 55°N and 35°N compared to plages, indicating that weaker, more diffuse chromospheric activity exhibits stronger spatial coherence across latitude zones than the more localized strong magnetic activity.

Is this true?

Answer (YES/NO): YES